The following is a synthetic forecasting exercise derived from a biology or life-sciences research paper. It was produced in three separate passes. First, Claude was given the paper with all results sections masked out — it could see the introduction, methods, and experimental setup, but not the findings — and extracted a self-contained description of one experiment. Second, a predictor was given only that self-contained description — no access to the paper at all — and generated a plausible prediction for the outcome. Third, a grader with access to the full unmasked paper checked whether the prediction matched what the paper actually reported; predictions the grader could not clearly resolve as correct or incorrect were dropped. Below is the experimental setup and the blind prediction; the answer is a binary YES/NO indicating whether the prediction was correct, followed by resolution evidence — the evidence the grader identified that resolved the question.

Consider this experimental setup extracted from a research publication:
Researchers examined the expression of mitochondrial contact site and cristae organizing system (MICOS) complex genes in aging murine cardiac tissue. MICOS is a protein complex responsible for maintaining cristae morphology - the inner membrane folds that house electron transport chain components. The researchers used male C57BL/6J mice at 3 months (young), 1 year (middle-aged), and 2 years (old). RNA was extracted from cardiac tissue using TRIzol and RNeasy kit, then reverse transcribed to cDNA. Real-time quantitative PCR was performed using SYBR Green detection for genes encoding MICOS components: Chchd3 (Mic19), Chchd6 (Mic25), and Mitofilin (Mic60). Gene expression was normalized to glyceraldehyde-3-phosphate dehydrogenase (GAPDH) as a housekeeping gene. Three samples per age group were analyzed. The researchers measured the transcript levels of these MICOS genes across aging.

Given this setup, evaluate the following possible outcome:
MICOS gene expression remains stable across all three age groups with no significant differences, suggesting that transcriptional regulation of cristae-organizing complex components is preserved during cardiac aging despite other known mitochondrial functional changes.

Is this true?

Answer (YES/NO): NO